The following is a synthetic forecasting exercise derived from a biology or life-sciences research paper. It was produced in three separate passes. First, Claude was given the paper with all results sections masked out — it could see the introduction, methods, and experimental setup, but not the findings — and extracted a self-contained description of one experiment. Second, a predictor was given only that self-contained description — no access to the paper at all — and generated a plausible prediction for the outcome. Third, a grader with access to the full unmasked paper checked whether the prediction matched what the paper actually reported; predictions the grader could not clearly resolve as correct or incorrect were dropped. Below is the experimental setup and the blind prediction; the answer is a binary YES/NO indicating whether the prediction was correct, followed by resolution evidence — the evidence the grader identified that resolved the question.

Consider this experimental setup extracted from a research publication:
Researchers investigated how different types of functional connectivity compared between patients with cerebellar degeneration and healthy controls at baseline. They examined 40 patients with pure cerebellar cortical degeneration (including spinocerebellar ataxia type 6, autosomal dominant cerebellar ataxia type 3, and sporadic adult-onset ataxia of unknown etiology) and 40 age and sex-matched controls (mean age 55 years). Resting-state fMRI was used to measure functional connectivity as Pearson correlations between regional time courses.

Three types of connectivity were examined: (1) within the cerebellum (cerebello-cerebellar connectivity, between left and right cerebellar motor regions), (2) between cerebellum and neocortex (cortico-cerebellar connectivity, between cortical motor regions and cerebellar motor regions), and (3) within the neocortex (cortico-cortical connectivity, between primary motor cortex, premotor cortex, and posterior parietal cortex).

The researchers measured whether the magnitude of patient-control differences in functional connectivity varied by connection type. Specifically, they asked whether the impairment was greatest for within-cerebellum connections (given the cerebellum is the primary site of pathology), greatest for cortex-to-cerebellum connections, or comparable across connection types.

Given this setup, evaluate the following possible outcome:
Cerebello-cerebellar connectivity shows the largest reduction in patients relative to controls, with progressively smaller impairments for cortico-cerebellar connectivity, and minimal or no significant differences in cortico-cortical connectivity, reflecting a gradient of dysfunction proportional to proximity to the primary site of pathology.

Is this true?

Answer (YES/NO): NO